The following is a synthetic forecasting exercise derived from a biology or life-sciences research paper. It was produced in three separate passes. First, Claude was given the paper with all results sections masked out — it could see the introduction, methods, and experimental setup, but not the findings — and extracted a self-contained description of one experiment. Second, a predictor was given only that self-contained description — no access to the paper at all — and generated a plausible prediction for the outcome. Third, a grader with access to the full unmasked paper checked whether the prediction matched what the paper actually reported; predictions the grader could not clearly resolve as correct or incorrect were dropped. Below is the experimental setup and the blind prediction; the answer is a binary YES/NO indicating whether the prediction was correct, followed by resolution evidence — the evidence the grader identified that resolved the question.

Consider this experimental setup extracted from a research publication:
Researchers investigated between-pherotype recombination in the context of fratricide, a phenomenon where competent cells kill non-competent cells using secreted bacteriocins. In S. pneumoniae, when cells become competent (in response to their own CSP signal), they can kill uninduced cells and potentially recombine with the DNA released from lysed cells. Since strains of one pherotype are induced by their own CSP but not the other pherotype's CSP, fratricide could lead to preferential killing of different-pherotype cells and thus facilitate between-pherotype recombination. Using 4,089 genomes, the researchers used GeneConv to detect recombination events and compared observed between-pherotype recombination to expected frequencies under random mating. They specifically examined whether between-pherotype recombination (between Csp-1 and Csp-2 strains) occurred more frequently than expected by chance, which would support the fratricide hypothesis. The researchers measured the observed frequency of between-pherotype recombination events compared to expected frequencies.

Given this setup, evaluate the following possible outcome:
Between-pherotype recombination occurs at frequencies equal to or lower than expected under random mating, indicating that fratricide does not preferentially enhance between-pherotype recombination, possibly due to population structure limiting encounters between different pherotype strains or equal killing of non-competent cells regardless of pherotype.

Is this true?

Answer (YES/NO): NO